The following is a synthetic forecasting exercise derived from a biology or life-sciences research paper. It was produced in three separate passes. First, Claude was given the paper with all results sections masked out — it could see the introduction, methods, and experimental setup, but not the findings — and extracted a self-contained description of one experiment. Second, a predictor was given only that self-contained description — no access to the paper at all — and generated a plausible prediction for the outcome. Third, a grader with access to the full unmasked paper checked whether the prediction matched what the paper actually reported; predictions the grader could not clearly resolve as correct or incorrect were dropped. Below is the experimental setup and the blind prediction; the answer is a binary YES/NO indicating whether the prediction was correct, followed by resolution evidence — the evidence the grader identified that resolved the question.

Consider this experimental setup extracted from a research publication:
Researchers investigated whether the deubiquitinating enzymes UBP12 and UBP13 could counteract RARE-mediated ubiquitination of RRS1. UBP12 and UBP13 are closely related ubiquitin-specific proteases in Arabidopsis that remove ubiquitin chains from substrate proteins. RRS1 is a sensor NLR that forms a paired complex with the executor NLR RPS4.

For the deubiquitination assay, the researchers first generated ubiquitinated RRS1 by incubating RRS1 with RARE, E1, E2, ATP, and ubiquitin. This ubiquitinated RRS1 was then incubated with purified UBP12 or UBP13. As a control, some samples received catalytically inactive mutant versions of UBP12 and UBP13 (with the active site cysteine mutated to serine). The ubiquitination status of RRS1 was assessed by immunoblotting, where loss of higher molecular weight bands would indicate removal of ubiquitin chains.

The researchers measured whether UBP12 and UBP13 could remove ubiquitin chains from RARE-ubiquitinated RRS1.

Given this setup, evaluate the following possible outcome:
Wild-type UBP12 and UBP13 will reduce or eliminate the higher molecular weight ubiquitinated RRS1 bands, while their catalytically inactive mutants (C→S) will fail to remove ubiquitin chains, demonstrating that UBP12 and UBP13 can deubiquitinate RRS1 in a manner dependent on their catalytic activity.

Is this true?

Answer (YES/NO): YES